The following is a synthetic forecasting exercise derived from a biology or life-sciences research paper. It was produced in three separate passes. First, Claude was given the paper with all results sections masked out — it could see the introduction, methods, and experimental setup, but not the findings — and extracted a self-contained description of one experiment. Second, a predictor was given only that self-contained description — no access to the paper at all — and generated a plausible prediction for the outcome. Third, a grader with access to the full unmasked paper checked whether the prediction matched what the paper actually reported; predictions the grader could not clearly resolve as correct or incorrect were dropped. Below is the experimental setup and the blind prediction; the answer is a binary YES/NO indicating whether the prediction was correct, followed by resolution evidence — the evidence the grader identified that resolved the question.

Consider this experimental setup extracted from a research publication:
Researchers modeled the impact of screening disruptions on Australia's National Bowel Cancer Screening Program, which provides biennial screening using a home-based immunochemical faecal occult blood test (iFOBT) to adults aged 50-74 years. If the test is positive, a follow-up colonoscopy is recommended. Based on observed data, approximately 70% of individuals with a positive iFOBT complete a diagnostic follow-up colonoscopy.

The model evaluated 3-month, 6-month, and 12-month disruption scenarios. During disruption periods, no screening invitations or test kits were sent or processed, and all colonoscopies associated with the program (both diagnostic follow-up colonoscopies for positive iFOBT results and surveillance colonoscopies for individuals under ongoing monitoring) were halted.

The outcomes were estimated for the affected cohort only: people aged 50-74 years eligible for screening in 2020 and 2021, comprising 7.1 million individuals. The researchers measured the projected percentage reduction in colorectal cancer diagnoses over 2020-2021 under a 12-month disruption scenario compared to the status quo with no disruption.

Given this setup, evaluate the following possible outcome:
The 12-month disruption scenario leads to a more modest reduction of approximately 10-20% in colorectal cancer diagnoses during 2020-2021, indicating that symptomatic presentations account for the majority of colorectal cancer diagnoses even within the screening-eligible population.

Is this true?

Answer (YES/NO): YES